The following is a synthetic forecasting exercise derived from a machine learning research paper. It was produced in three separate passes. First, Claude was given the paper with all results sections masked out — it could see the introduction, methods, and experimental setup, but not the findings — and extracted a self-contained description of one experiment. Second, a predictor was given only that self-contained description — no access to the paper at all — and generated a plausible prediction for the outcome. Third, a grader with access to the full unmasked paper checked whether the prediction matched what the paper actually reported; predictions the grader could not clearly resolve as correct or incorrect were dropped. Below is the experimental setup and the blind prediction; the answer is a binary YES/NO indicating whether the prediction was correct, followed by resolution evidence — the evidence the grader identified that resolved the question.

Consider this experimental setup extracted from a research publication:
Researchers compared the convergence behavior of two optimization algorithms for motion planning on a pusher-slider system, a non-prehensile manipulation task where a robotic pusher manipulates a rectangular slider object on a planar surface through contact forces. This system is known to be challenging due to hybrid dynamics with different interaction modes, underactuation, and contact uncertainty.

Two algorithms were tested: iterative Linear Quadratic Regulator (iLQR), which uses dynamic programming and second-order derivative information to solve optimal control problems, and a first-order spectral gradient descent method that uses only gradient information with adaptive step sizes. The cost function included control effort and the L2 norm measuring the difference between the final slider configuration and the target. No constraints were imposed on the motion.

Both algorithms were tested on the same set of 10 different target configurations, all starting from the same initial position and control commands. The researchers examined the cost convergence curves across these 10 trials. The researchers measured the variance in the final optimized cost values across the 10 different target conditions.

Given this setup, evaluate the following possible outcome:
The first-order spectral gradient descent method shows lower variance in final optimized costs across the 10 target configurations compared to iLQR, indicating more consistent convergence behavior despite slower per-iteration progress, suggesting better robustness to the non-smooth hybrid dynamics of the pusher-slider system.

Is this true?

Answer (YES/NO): YES